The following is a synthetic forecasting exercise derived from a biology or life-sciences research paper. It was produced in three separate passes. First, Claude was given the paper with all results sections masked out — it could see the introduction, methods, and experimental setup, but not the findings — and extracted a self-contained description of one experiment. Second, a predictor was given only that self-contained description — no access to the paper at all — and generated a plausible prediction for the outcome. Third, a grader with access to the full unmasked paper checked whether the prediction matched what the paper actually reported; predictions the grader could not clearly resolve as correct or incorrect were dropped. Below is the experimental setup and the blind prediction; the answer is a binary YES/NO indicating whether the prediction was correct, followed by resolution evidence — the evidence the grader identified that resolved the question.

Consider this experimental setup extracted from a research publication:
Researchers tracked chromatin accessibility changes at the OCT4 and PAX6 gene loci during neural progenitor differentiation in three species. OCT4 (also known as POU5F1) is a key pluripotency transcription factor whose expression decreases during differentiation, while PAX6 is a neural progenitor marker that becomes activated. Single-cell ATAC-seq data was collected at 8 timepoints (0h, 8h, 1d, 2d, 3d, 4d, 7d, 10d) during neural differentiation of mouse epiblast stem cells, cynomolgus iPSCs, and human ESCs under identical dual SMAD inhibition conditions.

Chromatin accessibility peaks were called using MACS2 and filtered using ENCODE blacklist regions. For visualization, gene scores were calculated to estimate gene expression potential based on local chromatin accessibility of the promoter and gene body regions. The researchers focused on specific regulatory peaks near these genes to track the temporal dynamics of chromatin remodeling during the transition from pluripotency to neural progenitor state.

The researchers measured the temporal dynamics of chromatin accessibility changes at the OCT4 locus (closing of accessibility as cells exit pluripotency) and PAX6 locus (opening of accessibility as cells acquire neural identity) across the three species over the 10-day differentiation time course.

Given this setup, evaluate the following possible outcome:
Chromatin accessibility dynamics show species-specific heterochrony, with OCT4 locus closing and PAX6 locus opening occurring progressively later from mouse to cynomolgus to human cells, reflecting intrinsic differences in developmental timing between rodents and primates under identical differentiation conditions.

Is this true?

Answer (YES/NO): YES